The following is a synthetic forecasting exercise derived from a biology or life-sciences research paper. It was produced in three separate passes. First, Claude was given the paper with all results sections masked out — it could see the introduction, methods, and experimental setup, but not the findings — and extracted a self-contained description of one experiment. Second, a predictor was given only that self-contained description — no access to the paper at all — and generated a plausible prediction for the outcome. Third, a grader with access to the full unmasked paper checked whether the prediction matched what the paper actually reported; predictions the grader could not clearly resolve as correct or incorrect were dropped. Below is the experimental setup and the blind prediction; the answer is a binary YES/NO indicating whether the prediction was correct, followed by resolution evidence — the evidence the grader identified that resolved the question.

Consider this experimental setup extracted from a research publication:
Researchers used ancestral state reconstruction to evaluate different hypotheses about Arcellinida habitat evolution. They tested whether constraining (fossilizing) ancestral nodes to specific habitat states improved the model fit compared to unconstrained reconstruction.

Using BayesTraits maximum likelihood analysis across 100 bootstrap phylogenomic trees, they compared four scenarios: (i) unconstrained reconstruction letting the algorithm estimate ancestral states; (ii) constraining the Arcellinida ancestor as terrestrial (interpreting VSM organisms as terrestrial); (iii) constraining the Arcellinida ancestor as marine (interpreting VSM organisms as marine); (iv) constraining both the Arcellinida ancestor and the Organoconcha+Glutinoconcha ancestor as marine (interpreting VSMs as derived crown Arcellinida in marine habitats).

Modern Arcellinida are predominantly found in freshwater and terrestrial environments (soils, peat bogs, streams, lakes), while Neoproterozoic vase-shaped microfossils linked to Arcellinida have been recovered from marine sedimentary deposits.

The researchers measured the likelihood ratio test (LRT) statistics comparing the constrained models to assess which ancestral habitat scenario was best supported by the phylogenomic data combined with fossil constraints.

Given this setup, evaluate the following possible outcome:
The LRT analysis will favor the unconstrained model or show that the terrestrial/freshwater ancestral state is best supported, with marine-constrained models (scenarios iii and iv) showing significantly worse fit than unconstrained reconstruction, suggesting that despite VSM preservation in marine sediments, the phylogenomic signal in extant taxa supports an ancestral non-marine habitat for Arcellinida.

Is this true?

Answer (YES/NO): YES